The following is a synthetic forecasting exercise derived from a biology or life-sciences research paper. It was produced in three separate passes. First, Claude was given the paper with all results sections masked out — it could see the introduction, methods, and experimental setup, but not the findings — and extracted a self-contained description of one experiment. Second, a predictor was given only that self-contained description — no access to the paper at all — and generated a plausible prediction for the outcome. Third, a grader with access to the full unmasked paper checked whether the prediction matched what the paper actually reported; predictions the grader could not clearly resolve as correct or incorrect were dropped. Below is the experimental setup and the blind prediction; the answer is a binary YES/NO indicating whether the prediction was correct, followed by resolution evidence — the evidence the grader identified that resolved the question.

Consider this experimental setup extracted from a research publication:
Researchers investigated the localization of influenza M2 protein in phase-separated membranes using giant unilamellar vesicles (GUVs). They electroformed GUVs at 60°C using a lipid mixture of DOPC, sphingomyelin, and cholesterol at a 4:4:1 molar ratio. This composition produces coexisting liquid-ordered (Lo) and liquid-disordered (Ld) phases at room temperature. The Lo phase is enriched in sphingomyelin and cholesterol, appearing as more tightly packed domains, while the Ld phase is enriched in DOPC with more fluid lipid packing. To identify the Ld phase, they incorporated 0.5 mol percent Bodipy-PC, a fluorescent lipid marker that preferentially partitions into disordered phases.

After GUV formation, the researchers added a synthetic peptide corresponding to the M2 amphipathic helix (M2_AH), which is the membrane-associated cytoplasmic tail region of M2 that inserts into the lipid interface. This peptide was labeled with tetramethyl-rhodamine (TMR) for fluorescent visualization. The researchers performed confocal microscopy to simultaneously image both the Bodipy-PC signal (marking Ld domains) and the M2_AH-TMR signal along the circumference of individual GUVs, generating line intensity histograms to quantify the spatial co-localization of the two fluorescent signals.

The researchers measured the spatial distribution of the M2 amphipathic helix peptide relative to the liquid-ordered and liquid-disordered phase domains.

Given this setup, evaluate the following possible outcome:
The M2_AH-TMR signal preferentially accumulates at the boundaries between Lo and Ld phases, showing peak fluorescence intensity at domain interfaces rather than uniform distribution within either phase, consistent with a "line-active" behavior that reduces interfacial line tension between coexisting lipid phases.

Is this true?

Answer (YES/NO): NO